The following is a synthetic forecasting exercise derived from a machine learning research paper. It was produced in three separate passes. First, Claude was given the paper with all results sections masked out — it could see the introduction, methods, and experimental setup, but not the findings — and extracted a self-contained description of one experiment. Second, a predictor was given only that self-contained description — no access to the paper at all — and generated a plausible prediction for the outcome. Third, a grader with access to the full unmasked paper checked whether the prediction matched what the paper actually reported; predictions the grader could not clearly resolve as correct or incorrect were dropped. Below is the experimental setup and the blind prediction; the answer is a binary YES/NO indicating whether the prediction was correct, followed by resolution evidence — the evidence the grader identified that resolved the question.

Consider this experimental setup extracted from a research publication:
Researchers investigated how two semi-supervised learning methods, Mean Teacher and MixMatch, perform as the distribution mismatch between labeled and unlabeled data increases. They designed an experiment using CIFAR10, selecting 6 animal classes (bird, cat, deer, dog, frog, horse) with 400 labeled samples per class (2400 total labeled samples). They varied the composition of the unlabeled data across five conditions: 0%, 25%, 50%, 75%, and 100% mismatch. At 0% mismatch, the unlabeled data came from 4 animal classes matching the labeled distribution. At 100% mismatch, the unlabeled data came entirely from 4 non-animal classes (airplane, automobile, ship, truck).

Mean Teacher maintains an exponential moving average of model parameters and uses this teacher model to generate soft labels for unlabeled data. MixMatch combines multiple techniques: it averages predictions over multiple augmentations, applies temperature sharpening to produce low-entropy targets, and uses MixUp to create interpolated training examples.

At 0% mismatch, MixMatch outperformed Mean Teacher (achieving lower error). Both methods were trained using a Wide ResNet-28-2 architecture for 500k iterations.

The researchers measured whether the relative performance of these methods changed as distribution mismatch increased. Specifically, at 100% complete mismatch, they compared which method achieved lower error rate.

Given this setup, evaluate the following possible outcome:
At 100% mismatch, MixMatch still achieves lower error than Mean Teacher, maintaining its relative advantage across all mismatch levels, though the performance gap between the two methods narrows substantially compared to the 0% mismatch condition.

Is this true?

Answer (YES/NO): NO